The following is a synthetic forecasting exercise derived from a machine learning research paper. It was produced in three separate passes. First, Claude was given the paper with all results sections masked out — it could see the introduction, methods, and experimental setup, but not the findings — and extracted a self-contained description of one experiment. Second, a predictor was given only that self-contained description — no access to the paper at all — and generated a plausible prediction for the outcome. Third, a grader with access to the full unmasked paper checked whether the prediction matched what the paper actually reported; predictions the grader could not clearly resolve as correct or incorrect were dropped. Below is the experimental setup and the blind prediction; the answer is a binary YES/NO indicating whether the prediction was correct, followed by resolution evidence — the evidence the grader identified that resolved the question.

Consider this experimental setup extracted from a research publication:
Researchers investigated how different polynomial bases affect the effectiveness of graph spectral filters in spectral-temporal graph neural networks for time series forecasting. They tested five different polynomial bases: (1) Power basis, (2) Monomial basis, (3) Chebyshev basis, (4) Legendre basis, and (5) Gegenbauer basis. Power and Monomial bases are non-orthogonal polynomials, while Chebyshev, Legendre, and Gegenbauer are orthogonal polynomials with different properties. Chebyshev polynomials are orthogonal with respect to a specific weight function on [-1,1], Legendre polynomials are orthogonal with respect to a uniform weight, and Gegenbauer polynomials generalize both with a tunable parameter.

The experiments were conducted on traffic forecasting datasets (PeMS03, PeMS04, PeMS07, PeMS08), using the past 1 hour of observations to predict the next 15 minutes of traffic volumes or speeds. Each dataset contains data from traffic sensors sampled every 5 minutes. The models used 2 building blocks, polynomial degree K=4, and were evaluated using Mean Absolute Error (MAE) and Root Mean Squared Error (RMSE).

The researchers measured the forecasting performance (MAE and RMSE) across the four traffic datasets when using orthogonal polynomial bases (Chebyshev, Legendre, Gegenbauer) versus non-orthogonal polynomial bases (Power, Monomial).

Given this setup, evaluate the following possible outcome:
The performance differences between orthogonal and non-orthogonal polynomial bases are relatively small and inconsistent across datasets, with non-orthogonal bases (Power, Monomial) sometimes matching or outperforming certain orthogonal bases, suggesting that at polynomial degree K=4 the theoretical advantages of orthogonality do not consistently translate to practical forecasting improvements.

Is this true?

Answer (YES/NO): NO